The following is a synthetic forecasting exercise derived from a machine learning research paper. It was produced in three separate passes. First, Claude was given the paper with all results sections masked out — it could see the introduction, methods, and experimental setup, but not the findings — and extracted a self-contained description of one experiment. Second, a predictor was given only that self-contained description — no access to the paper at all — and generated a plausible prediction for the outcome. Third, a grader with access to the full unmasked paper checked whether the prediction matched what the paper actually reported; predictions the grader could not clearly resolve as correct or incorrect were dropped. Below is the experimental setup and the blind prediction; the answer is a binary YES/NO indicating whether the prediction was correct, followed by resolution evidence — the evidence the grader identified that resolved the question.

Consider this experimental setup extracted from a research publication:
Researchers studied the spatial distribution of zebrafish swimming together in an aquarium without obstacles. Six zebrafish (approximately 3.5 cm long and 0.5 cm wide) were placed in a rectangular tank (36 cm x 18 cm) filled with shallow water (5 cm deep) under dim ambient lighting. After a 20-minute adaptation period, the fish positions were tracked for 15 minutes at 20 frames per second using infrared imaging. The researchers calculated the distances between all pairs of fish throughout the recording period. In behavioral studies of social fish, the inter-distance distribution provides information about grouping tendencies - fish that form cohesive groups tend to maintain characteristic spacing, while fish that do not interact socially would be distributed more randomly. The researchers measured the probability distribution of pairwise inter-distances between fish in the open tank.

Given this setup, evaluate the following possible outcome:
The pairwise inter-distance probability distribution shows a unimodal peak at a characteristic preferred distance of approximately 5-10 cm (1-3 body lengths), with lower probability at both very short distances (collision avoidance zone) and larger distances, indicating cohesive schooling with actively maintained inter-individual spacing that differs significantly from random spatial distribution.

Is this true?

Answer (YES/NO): NO